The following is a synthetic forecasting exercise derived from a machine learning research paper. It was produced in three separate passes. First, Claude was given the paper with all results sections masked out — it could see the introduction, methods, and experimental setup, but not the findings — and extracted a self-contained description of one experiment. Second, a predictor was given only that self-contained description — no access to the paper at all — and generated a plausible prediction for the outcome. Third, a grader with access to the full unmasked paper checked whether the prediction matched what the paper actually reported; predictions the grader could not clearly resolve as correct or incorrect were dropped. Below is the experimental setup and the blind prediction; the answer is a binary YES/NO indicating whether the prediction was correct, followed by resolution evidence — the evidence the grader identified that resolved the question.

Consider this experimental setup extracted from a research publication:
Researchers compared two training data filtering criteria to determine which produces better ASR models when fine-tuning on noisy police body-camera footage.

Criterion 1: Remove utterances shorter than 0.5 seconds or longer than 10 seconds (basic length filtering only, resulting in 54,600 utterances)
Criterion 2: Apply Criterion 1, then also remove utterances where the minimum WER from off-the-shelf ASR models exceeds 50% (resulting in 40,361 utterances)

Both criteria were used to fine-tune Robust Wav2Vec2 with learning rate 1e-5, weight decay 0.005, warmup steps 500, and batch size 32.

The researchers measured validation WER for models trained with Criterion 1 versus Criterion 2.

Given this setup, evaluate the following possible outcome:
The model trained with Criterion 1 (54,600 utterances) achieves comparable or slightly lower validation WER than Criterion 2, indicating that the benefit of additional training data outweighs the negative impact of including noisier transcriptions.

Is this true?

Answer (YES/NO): NO